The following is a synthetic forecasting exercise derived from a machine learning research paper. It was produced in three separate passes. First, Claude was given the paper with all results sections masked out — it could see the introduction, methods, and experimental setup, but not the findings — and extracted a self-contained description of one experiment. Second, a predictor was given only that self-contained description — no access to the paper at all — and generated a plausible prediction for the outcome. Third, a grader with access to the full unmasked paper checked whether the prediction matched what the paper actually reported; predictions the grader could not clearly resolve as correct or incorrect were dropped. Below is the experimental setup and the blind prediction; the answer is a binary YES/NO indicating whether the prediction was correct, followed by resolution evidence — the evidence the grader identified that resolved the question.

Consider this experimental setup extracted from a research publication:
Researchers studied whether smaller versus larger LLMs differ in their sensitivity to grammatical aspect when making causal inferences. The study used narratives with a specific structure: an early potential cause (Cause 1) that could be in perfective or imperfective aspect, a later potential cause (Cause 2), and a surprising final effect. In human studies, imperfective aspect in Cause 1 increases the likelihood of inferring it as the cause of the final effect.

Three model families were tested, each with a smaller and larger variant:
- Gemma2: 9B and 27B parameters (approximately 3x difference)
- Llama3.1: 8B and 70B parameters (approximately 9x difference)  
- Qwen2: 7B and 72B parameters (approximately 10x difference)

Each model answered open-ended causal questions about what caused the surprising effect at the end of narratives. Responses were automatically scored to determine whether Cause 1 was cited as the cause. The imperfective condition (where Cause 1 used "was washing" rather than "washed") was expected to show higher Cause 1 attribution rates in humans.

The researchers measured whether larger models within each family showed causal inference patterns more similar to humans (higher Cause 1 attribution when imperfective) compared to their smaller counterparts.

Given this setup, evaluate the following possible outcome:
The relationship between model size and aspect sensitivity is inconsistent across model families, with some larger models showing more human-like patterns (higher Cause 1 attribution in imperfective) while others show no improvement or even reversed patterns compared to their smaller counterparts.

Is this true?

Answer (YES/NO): NO